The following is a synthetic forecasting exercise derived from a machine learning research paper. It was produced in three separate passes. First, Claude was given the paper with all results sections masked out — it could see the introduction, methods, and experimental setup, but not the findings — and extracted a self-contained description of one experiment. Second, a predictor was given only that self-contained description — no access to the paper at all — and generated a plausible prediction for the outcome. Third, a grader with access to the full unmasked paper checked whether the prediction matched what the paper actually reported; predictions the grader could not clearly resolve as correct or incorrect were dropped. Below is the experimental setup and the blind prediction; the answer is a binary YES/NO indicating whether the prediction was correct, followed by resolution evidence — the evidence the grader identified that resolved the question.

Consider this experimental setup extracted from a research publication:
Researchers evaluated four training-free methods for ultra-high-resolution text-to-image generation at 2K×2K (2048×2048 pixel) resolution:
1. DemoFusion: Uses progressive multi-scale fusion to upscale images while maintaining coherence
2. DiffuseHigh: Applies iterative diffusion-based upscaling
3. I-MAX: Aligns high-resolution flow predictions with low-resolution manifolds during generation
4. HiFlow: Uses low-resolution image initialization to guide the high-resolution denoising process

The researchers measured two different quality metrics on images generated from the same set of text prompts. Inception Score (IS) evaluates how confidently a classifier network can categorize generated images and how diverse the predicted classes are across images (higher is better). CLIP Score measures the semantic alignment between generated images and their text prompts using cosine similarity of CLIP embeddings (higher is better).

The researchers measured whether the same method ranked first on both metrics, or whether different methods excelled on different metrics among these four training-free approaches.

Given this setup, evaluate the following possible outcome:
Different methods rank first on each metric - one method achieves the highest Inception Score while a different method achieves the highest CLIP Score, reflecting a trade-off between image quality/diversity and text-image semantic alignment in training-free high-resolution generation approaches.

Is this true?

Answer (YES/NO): NO